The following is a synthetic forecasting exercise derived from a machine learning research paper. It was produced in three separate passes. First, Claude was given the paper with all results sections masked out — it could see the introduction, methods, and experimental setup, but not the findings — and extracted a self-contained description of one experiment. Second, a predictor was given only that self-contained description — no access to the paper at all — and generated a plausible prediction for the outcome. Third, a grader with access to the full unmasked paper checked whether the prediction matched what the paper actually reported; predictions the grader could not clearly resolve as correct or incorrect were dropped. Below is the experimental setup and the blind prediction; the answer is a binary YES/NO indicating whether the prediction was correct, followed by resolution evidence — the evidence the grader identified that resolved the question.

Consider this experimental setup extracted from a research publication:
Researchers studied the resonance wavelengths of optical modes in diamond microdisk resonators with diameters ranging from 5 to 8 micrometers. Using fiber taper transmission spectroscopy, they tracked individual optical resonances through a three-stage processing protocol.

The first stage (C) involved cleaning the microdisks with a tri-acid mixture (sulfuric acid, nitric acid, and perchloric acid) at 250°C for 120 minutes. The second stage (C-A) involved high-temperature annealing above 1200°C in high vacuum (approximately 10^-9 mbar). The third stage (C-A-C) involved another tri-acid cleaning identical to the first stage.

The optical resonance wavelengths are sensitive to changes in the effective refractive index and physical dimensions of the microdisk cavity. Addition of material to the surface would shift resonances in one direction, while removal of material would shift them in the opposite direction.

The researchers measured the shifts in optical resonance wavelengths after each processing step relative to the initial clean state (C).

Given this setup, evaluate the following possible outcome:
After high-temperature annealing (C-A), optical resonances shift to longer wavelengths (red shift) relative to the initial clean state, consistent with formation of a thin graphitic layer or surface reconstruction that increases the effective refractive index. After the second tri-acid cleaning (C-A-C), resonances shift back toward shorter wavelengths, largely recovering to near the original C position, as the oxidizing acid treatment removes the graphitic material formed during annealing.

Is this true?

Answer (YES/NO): NO